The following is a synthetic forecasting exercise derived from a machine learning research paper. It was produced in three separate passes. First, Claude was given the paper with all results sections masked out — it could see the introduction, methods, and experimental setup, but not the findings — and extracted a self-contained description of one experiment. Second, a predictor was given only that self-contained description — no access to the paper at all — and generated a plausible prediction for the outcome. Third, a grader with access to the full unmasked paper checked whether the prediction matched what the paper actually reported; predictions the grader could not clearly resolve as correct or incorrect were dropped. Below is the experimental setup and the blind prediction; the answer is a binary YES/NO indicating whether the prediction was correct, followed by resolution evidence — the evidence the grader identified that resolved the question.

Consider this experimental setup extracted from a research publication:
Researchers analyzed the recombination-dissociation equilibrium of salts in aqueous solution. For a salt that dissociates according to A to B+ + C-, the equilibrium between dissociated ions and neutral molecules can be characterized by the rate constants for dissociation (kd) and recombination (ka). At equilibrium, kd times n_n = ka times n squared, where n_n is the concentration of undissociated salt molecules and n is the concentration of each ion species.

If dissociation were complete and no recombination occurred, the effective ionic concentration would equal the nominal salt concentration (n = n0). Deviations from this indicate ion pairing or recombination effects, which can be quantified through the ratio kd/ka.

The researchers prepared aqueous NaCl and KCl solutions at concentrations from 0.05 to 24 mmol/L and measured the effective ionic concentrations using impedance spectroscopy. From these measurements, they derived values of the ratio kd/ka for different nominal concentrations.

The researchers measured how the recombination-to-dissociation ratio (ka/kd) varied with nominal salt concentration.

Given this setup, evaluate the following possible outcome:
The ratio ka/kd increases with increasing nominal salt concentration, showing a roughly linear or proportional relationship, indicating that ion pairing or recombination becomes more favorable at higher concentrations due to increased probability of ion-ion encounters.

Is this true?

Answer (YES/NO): NO